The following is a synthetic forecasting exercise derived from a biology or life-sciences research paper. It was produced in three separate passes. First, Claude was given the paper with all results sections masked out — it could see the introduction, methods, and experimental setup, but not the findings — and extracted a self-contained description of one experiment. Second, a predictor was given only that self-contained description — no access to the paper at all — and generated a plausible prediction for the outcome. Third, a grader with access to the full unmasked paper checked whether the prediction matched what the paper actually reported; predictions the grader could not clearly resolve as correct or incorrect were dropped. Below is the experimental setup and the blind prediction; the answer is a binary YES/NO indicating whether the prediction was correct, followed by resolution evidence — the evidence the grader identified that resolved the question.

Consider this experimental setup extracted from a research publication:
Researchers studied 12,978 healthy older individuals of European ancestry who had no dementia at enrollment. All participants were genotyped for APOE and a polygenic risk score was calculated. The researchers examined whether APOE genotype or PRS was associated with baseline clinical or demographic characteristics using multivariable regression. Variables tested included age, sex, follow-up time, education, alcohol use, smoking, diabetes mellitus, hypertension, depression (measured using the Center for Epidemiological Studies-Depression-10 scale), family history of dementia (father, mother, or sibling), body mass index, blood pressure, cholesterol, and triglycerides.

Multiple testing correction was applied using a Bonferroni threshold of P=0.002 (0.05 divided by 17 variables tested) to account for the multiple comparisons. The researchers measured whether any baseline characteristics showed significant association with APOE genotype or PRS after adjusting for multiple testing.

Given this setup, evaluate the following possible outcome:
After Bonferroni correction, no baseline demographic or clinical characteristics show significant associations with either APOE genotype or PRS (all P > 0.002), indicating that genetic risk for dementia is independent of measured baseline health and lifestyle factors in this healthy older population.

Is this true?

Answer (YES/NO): NO